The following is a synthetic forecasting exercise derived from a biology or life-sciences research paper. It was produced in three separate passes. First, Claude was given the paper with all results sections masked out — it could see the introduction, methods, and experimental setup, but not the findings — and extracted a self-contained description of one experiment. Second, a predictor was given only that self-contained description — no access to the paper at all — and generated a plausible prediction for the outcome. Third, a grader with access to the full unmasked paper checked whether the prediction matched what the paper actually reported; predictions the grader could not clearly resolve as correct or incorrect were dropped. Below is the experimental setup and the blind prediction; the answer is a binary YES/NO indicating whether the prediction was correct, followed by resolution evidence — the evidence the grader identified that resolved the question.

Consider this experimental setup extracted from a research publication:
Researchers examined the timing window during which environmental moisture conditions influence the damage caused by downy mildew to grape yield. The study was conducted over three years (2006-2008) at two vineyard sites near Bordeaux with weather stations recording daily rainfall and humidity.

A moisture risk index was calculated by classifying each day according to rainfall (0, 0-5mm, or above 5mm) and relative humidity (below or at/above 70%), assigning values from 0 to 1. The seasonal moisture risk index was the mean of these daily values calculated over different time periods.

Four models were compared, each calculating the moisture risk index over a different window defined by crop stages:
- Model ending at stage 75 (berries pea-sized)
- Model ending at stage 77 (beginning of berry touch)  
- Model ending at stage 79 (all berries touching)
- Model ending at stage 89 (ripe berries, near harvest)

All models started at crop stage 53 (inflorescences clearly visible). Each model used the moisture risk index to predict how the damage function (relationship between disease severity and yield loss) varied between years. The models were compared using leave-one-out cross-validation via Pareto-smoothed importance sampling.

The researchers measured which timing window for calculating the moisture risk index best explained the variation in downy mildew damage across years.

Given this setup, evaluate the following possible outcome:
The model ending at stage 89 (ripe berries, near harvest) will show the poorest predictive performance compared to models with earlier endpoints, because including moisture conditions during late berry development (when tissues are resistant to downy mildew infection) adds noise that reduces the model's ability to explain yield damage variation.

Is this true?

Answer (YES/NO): NO